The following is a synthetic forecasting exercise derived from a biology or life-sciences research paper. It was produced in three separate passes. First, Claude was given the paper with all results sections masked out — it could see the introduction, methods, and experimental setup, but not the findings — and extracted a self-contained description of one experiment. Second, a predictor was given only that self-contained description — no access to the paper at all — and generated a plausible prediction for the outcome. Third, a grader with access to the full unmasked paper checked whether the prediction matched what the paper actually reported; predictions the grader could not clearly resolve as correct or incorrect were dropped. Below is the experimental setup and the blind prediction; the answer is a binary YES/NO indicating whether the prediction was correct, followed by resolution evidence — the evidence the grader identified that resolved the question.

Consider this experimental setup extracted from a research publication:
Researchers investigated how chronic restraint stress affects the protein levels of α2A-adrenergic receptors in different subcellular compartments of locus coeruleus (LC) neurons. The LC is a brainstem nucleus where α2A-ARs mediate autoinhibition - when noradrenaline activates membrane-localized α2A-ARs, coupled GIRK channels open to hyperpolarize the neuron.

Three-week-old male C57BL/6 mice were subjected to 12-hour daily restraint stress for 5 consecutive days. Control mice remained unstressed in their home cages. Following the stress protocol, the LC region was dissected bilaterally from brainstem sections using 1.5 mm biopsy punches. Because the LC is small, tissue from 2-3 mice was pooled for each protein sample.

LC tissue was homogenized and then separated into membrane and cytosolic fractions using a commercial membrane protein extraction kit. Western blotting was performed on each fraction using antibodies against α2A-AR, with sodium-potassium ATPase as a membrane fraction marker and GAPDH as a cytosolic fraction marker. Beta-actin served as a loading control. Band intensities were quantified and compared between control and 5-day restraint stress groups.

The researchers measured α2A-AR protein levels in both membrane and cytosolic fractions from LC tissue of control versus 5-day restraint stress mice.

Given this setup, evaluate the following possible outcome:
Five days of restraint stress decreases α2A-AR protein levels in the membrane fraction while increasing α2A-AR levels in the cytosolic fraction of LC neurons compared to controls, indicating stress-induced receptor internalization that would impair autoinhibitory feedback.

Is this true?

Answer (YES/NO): NO